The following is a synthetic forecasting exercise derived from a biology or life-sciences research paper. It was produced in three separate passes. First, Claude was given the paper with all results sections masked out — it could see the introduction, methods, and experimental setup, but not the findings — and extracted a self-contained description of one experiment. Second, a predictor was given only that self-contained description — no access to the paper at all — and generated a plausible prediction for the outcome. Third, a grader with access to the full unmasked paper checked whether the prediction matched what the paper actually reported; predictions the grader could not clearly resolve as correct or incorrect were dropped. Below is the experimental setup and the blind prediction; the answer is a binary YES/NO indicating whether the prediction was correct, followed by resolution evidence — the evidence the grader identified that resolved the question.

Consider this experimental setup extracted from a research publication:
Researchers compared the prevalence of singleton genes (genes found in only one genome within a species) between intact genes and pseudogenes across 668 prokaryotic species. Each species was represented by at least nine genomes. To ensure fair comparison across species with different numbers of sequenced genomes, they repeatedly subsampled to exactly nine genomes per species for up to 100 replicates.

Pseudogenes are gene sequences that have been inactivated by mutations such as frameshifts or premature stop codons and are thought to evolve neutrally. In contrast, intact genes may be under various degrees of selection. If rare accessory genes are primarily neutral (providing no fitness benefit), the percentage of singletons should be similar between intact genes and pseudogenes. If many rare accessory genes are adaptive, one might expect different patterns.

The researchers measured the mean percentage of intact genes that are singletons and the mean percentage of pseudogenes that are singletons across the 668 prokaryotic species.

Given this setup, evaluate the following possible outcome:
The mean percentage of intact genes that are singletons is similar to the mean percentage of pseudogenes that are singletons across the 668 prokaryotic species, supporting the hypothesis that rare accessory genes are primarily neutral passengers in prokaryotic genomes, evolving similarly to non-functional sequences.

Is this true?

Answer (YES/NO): NO